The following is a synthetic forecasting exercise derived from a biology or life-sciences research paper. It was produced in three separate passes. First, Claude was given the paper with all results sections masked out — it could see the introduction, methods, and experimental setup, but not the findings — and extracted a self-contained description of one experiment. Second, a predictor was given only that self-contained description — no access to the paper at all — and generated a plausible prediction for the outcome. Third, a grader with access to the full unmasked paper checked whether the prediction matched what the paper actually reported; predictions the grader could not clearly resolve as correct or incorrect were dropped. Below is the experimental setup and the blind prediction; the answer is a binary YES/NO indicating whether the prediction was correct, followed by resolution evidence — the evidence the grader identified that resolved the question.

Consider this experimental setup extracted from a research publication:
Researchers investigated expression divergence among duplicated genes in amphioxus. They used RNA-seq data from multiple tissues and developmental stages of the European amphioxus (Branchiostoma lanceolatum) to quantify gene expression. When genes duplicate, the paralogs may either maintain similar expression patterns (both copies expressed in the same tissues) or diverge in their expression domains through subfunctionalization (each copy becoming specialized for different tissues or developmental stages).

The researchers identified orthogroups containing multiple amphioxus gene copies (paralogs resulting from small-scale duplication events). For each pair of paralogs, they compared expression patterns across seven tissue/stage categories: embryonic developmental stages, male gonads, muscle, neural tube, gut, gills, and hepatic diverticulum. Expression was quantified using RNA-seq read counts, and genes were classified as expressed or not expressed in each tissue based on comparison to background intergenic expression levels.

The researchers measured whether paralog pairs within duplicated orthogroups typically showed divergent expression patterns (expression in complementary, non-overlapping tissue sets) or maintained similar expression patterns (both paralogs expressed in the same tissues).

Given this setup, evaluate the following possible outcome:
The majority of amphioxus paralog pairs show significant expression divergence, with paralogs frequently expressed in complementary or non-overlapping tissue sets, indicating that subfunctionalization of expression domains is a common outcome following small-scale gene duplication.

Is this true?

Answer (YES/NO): YES